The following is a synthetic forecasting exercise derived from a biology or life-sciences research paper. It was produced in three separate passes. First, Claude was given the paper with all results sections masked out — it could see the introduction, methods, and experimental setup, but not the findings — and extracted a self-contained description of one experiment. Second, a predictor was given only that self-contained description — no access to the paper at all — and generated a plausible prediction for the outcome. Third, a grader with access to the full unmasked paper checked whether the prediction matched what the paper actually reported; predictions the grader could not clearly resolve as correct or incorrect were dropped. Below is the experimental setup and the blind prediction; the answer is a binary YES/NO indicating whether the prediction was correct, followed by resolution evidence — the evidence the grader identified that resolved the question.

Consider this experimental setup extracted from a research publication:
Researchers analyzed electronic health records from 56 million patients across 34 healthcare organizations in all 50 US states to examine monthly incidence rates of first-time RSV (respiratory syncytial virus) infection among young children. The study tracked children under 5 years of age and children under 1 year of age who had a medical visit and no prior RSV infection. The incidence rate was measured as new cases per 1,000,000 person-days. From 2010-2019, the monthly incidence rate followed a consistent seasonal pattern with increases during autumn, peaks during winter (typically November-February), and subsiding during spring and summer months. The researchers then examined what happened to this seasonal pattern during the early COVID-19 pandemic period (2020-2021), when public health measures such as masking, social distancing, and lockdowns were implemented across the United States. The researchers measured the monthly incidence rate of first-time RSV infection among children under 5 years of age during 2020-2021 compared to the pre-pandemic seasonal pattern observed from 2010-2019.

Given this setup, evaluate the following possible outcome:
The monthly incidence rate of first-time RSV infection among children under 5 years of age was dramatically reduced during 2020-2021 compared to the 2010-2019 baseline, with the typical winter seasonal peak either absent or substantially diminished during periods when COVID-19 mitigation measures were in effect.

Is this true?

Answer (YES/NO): YES